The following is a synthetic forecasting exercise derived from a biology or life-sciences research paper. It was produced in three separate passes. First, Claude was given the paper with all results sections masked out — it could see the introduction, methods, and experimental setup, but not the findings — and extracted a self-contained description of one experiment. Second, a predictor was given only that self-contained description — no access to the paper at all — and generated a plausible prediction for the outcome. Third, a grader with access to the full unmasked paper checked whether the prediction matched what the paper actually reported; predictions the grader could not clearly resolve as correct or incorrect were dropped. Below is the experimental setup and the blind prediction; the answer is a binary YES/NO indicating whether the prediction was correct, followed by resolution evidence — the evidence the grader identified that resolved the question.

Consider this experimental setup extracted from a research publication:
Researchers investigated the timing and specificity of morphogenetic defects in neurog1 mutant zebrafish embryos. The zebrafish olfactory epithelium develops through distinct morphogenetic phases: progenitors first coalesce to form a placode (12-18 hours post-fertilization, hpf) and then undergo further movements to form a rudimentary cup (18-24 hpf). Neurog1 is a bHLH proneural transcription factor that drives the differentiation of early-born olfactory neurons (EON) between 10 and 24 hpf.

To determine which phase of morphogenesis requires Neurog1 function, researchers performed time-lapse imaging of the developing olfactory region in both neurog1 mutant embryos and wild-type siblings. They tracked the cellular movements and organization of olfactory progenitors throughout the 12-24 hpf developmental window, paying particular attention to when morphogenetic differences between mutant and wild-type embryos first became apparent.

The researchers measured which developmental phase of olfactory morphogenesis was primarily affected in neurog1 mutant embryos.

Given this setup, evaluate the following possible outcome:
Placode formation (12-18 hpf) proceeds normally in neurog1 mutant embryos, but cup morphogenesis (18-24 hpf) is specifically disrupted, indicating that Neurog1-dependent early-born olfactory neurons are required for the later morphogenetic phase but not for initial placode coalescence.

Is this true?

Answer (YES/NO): NO